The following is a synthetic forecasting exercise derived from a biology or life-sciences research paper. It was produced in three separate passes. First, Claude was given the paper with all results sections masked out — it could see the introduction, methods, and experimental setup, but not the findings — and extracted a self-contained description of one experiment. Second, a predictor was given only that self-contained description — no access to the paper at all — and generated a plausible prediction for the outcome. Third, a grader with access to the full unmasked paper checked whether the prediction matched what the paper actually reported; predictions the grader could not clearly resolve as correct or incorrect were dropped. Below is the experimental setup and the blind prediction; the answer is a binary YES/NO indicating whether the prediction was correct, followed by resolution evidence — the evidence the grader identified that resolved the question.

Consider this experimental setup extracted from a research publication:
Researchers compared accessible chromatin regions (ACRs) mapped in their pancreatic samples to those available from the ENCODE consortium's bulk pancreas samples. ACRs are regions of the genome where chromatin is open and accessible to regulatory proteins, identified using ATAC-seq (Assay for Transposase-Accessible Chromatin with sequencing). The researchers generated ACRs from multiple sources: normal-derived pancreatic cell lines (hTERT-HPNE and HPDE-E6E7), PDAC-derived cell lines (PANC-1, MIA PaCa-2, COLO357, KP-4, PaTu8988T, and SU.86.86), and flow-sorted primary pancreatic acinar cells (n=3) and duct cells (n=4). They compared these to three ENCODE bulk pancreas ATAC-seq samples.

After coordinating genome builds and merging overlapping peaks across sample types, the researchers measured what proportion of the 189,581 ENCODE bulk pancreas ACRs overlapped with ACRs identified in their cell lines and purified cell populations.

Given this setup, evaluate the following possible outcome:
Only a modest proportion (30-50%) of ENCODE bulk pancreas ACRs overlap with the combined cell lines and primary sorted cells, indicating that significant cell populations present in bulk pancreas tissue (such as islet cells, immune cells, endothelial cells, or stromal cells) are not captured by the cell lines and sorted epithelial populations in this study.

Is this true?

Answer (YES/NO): YES